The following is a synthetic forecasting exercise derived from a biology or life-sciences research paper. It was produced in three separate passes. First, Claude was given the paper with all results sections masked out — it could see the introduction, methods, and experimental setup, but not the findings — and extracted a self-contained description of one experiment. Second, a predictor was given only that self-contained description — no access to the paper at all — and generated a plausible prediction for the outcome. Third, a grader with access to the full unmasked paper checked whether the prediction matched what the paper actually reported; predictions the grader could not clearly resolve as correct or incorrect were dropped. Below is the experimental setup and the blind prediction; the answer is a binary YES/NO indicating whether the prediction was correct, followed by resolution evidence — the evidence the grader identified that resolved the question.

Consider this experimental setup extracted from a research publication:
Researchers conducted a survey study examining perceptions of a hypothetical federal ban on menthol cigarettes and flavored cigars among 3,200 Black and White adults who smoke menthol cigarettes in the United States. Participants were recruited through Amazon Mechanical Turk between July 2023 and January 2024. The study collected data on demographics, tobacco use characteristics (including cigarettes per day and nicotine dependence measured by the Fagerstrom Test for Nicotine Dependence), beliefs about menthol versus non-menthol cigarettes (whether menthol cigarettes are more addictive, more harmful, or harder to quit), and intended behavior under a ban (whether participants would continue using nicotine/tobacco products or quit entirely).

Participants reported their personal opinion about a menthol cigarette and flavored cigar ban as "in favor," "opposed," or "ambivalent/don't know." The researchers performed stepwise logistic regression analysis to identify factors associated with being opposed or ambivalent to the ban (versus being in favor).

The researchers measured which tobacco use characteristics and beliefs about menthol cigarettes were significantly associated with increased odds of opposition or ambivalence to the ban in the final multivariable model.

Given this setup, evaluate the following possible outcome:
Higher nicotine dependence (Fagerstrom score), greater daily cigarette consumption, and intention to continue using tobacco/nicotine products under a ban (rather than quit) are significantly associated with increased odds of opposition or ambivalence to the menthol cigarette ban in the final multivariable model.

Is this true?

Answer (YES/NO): NO